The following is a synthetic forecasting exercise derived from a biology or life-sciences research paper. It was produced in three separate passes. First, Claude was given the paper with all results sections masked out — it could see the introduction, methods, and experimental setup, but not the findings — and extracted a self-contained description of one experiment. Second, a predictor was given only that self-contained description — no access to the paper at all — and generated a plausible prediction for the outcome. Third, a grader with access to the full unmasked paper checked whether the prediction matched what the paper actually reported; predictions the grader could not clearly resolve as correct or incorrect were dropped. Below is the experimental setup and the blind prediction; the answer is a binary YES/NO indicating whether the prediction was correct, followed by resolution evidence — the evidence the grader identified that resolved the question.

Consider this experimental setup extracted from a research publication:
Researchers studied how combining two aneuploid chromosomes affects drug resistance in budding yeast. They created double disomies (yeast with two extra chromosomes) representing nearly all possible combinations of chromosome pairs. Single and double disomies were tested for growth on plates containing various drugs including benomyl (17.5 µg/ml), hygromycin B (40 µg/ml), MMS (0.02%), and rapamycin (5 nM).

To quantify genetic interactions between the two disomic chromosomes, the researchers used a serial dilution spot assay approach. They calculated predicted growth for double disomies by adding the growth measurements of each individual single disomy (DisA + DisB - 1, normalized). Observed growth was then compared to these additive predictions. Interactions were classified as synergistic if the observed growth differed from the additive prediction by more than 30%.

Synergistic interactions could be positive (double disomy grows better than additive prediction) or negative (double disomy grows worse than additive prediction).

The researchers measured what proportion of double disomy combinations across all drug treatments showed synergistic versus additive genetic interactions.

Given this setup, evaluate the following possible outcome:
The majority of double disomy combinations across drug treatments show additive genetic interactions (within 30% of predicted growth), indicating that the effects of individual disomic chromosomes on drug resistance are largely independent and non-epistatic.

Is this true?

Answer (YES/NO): YES